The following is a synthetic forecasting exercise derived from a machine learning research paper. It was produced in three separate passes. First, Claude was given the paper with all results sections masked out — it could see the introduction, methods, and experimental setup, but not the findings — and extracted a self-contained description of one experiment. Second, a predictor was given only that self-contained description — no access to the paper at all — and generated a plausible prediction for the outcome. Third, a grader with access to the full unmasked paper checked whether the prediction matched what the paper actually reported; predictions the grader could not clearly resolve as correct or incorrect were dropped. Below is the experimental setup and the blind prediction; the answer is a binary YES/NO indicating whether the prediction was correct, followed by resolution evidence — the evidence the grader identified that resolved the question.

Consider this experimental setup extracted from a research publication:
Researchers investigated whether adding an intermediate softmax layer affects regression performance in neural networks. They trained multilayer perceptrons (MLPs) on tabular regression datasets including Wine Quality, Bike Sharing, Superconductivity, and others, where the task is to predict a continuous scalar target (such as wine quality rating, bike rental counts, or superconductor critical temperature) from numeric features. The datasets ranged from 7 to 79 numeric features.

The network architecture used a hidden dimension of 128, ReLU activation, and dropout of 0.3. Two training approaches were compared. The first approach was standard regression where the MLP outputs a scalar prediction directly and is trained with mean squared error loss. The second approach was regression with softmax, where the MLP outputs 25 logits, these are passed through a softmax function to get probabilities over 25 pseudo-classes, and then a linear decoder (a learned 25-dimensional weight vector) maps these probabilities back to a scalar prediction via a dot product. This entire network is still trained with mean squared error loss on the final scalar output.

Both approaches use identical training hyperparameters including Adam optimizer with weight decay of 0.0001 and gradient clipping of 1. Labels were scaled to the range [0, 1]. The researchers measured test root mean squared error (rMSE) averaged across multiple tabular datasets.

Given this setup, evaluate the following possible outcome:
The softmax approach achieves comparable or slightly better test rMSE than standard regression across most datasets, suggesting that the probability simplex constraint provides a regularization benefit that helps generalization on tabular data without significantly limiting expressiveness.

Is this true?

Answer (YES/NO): NO